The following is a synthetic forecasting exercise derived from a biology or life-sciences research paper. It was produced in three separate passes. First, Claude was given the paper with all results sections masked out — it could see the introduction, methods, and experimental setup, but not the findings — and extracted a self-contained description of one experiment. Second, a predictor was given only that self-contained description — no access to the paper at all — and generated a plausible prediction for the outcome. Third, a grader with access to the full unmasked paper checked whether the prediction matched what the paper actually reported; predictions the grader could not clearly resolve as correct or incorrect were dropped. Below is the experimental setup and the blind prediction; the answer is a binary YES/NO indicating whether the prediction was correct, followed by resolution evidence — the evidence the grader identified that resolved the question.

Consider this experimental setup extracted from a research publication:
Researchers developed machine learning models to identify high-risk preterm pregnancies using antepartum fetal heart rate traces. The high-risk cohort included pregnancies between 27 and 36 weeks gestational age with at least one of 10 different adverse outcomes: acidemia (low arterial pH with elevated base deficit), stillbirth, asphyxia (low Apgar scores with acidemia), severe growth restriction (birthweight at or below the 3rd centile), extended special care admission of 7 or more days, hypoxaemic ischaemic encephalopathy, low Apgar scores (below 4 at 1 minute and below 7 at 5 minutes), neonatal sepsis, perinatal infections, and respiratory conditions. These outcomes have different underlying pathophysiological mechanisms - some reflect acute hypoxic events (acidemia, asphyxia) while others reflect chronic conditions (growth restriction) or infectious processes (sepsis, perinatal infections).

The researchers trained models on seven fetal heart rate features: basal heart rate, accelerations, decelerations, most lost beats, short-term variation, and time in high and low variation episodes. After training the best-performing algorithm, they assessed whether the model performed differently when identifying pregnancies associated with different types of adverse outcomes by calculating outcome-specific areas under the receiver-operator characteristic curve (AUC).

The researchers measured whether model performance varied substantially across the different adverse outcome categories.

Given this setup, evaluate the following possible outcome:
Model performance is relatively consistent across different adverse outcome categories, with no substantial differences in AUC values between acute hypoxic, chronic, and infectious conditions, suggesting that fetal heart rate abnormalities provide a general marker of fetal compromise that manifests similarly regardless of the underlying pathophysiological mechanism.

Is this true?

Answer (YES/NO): YES